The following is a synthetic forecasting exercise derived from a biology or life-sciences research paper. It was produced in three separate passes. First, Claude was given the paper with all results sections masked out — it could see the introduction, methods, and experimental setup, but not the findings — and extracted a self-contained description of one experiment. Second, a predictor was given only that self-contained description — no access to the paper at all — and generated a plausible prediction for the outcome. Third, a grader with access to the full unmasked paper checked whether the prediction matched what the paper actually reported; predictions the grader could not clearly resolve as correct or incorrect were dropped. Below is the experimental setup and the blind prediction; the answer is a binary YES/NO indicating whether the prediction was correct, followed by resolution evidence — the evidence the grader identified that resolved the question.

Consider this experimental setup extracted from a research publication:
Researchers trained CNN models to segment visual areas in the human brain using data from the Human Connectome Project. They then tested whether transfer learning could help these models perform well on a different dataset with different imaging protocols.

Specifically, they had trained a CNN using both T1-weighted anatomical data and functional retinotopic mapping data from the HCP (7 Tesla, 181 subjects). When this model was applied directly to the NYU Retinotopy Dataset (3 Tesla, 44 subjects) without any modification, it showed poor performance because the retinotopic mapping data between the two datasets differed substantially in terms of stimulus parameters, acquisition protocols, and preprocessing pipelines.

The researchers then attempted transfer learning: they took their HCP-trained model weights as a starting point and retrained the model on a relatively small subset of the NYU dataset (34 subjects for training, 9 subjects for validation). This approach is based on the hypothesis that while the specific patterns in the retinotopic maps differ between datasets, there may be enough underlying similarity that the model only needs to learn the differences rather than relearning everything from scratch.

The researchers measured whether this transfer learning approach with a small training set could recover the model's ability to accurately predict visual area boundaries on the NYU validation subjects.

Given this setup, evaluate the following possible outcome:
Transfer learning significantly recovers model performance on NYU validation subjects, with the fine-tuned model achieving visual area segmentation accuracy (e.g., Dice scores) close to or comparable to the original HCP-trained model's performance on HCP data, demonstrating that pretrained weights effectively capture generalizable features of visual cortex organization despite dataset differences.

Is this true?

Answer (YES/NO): YES